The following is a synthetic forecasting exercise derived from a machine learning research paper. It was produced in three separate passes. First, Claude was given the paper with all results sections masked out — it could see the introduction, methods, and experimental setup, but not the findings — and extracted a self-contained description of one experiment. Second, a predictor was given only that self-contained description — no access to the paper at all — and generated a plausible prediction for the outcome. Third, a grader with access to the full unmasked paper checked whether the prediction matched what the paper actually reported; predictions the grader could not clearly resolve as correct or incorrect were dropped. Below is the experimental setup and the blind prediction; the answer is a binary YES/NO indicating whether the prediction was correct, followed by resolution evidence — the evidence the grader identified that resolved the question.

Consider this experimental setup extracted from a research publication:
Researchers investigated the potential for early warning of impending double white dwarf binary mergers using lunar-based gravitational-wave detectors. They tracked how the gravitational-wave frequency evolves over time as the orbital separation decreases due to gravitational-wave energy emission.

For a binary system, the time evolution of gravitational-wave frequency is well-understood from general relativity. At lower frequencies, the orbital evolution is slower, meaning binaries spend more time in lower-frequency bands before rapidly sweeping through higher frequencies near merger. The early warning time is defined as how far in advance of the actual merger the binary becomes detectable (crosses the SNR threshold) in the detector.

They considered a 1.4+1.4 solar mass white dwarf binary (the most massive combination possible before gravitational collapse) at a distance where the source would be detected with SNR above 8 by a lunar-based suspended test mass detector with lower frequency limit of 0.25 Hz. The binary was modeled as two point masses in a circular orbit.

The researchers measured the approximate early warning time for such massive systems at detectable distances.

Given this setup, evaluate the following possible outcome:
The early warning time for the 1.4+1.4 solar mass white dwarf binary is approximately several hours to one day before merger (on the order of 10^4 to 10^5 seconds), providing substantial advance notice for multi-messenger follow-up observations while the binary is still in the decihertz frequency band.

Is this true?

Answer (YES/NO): NO